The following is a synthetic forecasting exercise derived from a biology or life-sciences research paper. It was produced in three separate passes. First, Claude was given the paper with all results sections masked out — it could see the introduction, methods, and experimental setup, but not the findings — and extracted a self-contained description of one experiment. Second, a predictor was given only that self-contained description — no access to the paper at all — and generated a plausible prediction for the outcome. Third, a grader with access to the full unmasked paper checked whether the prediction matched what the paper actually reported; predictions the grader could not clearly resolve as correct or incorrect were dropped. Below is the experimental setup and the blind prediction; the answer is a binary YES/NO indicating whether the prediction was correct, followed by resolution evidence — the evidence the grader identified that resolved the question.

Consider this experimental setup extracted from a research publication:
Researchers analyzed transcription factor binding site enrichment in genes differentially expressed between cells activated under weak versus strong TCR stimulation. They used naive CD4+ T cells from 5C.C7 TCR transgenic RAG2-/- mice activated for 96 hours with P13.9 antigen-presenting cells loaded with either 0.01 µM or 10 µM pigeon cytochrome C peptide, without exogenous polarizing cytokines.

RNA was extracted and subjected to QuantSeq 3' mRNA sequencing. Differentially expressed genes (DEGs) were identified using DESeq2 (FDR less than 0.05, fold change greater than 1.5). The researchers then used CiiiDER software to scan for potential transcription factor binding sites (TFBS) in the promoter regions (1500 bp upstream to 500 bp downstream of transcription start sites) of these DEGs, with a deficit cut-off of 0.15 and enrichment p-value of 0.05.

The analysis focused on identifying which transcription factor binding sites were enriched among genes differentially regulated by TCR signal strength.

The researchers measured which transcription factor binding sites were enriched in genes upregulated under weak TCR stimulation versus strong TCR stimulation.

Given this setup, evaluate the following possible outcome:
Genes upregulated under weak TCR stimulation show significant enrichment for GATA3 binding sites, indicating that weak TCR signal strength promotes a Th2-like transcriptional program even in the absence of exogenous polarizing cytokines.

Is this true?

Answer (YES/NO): YES